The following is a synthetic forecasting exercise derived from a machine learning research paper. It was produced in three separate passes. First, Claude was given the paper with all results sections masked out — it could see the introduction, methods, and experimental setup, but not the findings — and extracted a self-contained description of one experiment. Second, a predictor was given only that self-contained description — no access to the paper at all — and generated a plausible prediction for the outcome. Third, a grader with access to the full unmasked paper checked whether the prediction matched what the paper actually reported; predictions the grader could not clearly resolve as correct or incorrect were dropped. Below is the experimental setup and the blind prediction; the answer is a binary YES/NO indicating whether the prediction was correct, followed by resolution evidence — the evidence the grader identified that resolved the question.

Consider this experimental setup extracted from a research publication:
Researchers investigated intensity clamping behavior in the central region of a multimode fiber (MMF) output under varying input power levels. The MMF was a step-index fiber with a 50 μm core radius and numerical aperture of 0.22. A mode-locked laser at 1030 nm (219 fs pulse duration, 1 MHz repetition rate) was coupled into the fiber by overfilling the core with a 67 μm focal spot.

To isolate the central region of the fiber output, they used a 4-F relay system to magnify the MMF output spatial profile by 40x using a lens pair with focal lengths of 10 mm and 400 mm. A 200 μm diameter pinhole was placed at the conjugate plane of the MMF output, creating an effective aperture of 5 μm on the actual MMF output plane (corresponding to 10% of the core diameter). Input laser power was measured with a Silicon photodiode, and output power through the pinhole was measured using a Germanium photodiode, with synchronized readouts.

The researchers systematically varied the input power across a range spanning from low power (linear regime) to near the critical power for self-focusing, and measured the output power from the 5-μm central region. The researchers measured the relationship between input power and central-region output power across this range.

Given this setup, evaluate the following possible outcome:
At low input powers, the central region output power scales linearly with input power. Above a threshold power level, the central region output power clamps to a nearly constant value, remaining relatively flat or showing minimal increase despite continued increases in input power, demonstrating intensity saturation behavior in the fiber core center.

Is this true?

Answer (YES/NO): NO